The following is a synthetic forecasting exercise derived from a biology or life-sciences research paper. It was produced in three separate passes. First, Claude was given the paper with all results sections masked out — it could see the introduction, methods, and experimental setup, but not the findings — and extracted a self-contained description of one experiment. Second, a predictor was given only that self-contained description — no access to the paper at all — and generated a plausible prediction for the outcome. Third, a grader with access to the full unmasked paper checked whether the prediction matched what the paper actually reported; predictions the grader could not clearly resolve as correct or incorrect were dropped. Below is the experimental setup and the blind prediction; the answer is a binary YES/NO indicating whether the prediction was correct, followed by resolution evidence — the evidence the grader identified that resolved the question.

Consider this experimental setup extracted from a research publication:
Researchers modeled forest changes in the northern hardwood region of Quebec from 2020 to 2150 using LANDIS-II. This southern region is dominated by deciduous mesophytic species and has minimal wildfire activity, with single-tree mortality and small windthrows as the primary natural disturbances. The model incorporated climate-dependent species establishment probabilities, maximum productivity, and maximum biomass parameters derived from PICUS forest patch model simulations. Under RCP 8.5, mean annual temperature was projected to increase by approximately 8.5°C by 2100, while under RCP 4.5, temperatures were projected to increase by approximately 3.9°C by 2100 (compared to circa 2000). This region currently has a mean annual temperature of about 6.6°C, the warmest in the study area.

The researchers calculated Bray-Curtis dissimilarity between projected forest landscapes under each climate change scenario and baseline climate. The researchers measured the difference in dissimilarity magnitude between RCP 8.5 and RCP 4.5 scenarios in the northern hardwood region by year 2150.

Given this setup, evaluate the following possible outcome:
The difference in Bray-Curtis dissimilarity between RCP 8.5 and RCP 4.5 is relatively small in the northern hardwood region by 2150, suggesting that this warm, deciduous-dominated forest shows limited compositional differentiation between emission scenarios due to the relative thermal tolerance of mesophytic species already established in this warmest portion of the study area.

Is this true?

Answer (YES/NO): NO